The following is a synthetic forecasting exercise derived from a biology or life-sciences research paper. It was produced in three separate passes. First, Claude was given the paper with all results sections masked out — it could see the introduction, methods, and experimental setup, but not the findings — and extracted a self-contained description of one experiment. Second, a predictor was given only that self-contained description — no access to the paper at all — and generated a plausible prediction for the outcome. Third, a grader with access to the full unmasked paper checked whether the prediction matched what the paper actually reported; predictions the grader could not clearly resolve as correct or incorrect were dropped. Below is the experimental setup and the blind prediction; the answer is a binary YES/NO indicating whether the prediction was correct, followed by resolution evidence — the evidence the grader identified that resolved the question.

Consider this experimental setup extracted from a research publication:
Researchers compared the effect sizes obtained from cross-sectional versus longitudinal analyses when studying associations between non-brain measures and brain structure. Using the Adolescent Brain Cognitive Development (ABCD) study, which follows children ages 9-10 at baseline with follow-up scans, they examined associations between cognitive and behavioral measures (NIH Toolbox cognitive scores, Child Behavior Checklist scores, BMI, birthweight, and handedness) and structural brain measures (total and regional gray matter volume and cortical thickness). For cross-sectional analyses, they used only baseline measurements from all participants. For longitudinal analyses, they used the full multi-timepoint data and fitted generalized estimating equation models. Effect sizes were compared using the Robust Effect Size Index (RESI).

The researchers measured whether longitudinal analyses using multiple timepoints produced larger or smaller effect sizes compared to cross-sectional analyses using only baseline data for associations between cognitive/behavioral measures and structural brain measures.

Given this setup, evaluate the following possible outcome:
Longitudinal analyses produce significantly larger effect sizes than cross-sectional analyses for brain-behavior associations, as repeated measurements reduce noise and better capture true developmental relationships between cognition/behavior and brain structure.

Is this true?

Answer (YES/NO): NO